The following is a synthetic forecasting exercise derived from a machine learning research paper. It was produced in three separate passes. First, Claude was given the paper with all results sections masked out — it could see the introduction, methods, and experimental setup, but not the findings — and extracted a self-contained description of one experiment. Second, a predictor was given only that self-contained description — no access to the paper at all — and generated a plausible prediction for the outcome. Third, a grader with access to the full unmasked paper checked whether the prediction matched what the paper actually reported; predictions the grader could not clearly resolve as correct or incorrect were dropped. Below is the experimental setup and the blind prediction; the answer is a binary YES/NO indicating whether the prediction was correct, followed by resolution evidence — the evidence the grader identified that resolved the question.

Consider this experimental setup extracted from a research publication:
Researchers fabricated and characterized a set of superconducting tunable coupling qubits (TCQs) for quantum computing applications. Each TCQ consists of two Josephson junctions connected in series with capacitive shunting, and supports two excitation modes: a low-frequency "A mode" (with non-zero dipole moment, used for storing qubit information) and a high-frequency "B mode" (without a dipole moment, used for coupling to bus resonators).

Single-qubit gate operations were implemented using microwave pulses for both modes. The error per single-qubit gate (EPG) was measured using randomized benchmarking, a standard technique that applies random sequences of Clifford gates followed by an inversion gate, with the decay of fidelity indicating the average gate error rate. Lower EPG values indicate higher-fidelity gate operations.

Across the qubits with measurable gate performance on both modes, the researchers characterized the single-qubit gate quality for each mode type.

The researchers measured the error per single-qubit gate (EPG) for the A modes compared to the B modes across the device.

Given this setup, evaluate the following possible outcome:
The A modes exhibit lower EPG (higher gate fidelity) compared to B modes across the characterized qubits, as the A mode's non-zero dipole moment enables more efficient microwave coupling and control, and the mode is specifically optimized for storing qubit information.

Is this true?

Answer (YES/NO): NO